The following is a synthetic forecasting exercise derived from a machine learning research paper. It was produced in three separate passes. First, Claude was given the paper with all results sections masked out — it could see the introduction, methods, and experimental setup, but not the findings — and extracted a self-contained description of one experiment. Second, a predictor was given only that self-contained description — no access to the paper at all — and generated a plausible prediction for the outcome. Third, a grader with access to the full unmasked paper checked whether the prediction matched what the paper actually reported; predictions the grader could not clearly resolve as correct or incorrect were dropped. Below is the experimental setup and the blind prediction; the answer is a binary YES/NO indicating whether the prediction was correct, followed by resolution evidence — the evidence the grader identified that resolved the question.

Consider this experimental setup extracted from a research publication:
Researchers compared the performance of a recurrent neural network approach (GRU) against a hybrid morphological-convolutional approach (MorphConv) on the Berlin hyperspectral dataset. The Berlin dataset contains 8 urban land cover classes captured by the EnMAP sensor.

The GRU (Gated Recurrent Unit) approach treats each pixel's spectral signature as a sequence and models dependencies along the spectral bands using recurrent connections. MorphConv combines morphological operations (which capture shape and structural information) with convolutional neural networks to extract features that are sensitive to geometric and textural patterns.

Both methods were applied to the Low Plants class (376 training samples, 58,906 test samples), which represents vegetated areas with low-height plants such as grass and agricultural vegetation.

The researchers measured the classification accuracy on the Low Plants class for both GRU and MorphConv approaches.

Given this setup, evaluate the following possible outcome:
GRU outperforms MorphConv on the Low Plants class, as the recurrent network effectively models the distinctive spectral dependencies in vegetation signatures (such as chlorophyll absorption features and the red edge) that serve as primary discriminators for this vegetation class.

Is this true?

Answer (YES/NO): NO